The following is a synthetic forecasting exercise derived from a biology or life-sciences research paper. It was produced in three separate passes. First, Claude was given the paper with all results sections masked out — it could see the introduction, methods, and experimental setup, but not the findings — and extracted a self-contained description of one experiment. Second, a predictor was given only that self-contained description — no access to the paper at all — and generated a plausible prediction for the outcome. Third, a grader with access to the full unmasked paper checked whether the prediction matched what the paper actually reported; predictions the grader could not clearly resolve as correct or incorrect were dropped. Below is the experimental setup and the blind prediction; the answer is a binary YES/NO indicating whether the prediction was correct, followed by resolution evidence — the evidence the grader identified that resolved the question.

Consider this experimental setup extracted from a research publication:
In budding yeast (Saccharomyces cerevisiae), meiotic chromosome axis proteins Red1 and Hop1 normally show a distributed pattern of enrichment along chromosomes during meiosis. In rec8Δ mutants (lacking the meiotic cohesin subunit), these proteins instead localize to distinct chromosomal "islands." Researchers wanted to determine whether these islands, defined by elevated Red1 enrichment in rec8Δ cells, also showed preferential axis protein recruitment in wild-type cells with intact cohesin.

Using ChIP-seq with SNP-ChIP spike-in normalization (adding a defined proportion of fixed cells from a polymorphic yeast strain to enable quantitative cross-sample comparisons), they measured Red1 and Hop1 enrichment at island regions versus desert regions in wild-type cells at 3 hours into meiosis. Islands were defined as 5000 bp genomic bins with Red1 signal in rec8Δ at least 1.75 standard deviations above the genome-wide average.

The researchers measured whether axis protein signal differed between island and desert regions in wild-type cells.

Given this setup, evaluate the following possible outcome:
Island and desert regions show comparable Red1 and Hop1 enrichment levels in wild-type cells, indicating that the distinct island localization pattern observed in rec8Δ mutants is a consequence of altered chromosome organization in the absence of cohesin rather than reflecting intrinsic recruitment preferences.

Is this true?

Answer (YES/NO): NO